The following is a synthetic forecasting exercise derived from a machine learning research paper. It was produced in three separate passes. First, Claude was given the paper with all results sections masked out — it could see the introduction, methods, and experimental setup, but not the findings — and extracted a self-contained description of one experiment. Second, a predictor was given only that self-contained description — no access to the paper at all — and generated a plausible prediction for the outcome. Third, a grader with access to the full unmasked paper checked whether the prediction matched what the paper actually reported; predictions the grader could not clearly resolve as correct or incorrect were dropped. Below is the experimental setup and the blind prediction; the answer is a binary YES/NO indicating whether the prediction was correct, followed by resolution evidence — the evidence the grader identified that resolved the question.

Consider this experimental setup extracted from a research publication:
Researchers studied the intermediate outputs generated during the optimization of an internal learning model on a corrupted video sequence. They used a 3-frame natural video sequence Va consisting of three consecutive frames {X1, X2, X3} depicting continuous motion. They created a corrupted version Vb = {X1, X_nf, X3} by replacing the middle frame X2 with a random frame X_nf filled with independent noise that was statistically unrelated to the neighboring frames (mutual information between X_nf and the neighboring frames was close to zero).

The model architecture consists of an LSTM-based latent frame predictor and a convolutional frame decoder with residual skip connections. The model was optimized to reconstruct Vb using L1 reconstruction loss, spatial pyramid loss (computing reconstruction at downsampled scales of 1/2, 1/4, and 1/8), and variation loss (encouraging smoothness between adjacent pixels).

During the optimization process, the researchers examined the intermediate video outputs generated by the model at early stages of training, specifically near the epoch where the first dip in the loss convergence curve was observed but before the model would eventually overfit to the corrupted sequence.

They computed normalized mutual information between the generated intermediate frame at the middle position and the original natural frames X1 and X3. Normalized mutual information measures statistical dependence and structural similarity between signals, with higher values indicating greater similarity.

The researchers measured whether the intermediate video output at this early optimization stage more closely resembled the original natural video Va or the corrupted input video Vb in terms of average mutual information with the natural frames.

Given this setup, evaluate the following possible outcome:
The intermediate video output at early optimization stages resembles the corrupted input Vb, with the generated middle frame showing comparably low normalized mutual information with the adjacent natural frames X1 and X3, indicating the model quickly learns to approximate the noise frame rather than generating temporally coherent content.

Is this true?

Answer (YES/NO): NO